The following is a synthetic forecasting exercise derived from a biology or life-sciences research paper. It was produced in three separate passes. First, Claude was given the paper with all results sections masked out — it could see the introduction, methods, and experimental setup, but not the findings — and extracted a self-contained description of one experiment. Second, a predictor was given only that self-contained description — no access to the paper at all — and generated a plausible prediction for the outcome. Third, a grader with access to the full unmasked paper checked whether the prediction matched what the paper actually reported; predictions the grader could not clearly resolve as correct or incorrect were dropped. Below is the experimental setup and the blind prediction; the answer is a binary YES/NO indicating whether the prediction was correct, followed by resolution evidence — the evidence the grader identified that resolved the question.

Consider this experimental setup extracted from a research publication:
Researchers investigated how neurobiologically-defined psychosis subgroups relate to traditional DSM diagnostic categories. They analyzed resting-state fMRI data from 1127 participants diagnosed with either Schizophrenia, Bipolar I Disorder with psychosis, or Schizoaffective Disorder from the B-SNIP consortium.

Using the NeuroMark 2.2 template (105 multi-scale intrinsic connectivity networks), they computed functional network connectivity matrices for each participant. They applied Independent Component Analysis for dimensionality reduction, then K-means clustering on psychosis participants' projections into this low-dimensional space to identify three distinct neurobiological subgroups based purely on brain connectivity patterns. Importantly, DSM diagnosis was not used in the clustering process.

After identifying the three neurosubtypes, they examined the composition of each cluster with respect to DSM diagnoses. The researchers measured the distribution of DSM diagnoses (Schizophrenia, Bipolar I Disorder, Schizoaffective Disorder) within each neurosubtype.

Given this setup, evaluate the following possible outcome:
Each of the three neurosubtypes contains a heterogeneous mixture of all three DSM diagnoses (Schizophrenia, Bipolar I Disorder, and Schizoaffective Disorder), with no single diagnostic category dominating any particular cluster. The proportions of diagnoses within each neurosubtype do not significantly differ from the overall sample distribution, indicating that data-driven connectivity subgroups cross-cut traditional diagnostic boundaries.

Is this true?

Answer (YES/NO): NO